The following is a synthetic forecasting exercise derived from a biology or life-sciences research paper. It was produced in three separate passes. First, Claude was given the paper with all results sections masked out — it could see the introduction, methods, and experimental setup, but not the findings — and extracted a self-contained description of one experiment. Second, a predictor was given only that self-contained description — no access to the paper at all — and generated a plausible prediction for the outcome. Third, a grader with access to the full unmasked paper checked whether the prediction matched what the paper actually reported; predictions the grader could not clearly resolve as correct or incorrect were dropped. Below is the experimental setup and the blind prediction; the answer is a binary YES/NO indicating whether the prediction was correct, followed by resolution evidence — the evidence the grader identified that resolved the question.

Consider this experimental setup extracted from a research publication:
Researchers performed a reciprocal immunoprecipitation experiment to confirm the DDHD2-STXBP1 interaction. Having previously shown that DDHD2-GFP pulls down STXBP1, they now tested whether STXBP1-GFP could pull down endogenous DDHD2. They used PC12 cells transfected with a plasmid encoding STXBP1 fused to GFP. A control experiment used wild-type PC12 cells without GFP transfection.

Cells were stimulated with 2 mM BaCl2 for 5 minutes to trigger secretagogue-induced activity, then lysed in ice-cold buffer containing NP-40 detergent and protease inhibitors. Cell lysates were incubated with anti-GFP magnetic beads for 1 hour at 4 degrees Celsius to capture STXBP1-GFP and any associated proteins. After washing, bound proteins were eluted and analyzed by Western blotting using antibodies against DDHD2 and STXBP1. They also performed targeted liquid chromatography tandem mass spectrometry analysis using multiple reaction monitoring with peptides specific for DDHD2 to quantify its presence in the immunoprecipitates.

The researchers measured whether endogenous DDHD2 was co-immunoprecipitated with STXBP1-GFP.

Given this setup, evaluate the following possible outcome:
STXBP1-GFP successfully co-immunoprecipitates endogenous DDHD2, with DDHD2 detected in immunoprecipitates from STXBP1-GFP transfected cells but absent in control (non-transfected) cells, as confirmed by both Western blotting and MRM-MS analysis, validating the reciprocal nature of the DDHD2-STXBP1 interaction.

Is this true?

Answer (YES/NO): YES